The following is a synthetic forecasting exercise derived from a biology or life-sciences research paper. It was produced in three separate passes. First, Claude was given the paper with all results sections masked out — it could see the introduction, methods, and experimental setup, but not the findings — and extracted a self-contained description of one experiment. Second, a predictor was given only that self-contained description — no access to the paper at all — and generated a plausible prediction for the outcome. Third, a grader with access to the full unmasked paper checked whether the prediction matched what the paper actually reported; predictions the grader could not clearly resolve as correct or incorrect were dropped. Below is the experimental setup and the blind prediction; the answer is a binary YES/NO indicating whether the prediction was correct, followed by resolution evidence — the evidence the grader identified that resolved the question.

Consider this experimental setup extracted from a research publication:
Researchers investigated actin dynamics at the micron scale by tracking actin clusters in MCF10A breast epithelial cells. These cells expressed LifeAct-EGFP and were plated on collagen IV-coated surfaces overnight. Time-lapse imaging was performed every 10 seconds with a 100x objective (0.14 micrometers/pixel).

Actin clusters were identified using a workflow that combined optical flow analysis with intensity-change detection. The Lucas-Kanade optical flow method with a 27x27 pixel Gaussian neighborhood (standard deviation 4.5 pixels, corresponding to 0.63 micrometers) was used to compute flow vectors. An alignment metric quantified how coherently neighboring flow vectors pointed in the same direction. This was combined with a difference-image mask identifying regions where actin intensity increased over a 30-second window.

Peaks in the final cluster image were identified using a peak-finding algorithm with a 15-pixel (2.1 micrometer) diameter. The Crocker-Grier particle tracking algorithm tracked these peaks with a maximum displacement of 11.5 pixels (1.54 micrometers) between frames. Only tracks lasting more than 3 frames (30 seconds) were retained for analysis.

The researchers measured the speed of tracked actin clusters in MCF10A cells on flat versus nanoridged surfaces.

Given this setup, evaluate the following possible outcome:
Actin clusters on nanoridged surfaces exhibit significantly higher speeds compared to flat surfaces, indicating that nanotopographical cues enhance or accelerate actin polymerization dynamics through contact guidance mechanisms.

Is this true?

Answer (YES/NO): NO